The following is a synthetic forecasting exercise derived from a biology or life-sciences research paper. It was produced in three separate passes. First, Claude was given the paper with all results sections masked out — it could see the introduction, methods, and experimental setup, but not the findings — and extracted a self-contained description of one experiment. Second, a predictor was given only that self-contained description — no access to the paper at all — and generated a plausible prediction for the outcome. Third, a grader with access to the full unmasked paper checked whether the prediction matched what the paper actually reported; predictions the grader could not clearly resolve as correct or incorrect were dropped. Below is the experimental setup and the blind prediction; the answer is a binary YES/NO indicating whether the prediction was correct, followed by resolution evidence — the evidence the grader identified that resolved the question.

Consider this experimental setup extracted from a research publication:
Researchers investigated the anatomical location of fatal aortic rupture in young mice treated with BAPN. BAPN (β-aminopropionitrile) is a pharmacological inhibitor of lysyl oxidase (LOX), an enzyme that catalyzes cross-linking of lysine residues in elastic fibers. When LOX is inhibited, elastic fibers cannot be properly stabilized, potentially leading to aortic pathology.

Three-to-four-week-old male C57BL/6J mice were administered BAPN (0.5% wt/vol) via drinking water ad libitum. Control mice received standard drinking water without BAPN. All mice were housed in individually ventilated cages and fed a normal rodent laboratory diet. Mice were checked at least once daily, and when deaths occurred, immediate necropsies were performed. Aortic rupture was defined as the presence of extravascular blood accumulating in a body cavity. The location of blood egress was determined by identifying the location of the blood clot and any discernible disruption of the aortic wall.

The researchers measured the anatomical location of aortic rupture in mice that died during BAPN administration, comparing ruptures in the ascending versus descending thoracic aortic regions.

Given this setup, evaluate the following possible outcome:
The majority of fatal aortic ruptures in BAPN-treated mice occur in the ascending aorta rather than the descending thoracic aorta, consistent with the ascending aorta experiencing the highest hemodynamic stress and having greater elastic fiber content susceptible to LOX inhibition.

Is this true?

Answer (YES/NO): NO